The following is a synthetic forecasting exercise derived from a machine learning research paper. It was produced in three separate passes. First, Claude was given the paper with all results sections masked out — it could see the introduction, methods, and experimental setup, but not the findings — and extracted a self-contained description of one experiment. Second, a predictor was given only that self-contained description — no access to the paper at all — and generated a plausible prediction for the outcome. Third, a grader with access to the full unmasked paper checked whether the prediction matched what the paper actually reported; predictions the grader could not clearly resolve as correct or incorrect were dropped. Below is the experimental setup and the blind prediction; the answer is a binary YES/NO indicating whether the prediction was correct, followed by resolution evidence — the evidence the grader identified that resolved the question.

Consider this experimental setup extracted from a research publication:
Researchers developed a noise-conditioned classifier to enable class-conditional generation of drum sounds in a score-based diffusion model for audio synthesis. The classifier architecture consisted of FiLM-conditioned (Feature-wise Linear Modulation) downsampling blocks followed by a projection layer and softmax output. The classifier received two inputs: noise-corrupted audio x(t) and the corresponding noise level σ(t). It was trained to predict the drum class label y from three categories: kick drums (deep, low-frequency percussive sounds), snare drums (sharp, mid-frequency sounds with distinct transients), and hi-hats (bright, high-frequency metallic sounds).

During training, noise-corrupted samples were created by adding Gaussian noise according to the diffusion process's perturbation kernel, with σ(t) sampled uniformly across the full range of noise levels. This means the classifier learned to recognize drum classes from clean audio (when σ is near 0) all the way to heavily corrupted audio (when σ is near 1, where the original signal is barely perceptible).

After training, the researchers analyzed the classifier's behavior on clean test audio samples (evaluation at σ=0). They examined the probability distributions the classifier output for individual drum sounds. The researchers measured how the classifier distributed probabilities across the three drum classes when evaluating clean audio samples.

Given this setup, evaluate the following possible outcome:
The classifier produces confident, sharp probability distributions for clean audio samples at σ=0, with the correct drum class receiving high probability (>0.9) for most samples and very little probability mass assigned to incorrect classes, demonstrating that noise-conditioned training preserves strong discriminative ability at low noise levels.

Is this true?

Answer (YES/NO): NO